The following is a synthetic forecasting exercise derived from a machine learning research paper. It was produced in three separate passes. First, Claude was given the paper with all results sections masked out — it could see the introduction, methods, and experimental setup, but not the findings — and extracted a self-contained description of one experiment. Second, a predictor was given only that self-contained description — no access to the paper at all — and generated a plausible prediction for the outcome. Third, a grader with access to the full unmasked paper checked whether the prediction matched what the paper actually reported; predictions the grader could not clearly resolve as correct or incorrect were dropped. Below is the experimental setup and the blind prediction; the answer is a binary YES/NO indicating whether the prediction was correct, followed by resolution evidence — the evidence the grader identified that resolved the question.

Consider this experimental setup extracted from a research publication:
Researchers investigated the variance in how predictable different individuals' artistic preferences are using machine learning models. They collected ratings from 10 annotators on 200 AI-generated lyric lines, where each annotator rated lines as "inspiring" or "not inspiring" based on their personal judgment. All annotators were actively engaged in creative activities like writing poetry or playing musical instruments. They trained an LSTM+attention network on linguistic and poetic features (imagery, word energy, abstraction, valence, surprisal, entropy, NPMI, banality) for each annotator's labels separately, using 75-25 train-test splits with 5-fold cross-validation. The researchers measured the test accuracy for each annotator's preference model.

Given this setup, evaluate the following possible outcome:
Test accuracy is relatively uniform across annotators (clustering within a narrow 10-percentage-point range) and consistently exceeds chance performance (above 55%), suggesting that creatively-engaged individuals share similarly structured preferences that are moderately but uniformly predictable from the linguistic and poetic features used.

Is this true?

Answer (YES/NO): NO